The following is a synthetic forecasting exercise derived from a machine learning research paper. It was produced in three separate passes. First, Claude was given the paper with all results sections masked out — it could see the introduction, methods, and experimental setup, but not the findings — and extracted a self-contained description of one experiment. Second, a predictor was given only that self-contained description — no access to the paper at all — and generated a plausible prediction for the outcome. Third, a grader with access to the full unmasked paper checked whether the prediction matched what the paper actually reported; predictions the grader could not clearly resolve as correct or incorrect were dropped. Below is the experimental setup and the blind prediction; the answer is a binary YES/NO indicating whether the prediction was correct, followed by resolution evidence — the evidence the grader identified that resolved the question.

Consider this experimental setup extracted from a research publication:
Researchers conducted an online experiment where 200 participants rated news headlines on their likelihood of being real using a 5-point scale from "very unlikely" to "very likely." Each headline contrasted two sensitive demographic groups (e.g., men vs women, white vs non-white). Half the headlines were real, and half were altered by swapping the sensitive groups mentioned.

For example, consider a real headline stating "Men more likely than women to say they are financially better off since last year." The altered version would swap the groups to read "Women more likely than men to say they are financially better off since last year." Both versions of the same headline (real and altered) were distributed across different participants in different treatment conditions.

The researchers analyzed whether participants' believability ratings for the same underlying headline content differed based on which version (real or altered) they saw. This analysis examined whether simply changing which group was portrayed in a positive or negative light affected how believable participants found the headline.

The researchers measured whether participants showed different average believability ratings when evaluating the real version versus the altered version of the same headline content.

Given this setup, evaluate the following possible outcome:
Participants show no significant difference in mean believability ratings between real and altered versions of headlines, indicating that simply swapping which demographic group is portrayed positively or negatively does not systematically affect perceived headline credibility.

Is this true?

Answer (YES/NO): NO